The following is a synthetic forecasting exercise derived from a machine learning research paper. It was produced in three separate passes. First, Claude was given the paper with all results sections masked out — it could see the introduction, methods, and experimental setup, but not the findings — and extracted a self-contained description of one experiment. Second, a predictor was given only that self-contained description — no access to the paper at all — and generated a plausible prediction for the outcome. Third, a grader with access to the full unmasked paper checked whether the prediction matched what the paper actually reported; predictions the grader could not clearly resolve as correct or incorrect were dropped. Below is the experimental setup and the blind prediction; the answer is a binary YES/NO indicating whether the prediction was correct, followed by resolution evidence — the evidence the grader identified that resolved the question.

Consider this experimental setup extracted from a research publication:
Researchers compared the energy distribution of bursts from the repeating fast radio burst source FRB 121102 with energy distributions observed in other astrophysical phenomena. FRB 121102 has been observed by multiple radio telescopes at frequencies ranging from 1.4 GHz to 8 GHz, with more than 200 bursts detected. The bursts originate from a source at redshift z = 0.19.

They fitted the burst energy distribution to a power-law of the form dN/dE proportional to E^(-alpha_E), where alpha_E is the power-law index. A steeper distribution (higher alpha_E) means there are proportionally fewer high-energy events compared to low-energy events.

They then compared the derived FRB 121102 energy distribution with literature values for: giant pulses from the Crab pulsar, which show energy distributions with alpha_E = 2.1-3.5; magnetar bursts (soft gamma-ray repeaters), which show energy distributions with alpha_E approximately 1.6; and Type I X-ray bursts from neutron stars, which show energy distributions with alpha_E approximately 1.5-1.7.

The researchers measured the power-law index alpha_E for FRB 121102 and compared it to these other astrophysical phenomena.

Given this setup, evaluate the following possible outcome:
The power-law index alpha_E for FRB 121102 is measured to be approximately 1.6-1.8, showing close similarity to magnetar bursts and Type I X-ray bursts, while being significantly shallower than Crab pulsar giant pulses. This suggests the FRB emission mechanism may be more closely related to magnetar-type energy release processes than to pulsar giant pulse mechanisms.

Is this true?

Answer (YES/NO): YES